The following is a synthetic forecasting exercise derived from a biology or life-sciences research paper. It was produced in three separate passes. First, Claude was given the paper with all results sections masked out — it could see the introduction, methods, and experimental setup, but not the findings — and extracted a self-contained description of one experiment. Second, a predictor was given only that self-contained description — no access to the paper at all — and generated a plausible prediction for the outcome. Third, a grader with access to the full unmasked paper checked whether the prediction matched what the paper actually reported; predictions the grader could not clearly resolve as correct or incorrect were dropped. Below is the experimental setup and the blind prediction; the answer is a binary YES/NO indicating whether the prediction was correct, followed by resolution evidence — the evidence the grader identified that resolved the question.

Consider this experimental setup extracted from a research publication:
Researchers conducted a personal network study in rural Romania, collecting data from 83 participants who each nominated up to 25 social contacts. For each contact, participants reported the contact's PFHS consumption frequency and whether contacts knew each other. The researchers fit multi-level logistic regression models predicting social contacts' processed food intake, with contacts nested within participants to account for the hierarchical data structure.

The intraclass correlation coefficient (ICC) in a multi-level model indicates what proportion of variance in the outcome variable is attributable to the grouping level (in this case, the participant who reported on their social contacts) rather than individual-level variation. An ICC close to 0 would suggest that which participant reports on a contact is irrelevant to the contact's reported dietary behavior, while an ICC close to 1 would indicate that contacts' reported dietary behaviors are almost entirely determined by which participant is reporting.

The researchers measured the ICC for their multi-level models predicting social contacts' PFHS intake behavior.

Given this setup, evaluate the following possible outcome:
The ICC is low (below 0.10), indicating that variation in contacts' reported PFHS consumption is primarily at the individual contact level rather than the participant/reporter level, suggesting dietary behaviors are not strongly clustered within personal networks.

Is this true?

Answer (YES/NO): NO